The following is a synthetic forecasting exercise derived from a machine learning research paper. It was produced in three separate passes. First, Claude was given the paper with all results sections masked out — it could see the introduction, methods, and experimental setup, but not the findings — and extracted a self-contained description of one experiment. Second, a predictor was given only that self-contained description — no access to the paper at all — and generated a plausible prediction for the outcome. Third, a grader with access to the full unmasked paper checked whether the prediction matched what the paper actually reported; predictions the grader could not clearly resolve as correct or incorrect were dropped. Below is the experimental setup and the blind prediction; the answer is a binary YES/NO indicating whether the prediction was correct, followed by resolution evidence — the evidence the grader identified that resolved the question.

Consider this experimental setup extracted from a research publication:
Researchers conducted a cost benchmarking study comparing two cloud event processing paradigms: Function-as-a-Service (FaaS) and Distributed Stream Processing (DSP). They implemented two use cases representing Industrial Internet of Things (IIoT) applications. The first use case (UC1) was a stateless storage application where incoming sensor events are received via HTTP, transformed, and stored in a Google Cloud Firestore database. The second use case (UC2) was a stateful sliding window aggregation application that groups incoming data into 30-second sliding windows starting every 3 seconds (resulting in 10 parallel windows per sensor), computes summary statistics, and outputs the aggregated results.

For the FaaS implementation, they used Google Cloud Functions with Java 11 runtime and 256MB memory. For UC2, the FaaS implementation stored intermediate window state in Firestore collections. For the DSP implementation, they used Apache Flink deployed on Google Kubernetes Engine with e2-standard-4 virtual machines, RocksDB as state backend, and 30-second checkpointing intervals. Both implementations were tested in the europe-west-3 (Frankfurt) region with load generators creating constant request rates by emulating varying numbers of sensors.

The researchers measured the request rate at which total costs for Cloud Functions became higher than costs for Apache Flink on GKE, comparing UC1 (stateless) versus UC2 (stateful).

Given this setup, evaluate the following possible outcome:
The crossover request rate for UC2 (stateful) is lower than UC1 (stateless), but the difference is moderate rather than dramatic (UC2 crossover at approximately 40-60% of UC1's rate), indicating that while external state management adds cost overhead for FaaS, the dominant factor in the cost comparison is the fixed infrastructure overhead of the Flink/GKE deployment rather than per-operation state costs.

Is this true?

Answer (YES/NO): NO